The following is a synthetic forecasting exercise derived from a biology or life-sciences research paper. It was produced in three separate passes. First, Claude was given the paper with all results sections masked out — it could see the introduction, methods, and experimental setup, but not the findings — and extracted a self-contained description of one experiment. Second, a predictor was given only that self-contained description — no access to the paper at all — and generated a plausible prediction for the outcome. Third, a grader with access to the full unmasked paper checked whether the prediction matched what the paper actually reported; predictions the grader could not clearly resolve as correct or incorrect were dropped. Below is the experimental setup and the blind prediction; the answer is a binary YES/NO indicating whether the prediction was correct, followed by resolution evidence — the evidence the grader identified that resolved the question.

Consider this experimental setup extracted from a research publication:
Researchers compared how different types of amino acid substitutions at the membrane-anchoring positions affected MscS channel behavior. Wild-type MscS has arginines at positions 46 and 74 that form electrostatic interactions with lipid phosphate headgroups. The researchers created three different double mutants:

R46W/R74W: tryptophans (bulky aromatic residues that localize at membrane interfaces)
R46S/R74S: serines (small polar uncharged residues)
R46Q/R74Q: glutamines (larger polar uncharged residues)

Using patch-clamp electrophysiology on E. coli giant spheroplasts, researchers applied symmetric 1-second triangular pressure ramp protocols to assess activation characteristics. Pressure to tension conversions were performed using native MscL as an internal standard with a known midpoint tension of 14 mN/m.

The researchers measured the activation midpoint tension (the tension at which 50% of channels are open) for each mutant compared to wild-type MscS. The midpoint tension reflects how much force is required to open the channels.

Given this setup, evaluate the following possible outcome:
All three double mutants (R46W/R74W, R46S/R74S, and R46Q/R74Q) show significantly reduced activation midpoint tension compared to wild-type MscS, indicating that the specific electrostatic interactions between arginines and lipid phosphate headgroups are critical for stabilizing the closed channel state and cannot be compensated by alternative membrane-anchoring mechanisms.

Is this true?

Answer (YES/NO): NO